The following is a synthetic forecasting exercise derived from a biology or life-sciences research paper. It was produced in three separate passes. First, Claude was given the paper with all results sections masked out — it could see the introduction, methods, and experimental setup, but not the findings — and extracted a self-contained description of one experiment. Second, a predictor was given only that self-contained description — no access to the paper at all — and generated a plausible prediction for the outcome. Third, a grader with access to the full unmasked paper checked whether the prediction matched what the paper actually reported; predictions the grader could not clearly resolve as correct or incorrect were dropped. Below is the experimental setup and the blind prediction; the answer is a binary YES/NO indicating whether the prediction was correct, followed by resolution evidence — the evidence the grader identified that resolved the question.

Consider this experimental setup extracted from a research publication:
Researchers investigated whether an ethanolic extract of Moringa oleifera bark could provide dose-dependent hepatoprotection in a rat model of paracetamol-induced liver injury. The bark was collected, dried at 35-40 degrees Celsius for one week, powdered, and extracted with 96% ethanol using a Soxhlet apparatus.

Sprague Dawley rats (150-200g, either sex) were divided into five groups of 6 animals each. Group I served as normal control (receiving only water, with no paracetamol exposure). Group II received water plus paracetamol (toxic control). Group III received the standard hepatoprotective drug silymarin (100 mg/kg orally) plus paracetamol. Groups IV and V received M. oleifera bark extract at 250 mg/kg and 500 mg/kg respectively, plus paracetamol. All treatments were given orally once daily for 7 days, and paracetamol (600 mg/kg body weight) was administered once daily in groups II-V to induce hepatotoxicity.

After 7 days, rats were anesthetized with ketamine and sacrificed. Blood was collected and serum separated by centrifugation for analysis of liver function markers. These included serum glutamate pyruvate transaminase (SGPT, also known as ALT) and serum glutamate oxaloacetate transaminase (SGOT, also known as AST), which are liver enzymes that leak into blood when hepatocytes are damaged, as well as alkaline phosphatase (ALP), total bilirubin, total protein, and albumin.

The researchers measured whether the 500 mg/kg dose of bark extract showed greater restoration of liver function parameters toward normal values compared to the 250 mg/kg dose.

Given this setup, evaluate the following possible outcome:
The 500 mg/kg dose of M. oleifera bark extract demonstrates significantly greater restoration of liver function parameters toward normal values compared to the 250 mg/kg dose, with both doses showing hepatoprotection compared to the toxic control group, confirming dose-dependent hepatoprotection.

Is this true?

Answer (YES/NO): NO